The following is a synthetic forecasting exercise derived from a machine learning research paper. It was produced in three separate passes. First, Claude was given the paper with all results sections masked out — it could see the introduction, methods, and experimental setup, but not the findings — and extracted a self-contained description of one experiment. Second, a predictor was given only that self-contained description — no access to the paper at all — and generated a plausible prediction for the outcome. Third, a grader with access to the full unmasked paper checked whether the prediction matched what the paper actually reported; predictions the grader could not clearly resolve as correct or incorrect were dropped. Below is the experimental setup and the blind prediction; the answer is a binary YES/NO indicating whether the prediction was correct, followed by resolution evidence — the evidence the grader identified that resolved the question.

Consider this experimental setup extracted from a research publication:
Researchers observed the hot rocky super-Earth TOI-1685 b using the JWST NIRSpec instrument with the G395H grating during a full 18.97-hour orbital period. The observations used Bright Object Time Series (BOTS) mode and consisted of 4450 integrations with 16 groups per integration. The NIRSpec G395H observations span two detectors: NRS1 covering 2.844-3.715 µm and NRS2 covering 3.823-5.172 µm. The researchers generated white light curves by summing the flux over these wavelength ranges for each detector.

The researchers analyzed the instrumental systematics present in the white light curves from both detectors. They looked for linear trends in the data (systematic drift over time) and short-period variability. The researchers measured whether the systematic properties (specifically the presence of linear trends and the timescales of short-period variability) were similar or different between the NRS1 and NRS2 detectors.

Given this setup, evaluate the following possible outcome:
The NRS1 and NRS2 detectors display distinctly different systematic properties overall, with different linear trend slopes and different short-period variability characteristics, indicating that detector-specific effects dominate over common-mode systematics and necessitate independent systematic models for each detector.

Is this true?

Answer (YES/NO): YES